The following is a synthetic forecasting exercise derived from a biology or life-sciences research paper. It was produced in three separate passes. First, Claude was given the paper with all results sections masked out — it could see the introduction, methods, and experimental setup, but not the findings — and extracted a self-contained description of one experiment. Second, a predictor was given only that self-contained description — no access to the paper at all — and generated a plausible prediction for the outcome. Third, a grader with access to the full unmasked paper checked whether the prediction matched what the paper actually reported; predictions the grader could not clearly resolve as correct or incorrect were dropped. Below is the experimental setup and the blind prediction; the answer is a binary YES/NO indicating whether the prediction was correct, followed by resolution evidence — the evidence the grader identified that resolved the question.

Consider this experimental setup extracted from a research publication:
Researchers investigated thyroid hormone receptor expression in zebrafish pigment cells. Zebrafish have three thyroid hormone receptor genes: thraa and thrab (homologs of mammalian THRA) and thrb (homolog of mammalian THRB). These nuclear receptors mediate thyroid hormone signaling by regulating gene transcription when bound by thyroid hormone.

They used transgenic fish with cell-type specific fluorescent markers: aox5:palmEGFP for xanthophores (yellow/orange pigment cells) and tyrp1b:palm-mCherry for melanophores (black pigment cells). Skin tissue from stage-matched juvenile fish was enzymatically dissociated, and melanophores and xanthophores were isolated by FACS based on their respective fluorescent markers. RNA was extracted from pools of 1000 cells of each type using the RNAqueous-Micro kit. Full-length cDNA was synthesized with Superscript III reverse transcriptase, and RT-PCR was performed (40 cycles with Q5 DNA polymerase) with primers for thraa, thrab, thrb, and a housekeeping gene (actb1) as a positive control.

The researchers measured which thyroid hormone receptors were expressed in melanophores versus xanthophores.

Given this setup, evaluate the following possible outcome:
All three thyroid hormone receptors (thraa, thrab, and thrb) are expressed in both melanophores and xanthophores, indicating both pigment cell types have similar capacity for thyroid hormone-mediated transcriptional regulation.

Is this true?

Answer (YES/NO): YES